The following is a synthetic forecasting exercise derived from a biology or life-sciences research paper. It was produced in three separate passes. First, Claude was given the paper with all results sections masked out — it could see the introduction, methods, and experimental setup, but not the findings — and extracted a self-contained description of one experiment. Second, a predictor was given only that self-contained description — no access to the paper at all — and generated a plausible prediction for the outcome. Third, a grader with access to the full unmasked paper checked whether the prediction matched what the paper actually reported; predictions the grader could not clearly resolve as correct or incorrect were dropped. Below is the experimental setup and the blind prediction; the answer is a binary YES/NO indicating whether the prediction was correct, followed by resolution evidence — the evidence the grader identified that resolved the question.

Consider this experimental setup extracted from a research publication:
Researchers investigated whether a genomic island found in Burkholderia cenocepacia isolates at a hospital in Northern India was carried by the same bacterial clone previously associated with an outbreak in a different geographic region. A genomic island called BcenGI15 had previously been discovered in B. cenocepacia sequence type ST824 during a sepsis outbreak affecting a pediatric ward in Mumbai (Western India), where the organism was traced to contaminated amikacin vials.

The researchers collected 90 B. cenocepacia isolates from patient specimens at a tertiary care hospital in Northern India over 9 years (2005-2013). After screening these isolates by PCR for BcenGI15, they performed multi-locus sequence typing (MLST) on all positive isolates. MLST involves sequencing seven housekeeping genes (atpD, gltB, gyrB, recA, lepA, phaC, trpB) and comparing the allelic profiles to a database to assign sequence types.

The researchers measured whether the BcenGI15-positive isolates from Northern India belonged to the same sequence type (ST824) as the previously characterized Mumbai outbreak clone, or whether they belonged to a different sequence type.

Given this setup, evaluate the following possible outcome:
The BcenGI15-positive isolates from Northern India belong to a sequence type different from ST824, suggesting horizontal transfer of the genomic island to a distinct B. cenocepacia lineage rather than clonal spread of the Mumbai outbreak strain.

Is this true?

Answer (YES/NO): YES